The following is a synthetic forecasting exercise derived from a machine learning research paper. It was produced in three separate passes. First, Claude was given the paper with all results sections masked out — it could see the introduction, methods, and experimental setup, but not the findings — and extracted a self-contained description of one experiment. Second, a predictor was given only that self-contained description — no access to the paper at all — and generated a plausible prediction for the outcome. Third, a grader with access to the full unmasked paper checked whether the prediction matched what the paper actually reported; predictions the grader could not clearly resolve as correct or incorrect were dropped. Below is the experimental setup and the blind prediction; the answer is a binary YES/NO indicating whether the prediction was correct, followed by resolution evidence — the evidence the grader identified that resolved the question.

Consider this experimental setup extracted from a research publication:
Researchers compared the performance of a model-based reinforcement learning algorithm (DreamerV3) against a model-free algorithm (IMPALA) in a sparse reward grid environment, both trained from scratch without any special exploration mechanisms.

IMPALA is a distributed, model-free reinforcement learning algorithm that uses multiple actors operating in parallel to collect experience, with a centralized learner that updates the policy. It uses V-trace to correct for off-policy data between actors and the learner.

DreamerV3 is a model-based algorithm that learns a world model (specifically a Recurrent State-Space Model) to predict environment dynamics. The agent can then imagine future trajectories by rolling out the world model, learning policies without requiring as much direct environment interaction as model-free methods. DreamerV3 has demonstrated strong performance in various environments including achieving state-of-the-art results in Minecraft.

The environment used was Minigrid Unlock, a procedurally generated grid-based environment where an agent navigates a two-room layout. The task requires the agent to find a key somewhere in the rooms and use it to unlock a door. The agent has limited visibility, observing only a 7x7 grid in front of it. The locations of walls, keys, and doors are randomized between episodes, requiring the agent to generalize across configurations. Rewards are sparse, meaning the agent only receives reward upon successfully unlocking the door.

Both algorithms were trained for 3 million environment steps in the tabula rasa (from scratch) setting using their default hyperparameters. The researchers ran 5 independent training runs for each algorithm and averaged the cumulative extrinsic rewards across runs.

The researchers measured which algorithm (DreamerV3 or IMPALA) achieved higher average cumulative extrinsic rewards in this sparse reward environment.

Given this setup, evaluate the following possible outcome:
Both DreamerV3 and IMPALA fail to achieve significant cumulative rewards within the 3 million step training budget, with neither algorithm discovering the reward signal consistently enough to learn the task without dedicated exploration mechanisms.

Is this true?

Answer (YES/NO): NO